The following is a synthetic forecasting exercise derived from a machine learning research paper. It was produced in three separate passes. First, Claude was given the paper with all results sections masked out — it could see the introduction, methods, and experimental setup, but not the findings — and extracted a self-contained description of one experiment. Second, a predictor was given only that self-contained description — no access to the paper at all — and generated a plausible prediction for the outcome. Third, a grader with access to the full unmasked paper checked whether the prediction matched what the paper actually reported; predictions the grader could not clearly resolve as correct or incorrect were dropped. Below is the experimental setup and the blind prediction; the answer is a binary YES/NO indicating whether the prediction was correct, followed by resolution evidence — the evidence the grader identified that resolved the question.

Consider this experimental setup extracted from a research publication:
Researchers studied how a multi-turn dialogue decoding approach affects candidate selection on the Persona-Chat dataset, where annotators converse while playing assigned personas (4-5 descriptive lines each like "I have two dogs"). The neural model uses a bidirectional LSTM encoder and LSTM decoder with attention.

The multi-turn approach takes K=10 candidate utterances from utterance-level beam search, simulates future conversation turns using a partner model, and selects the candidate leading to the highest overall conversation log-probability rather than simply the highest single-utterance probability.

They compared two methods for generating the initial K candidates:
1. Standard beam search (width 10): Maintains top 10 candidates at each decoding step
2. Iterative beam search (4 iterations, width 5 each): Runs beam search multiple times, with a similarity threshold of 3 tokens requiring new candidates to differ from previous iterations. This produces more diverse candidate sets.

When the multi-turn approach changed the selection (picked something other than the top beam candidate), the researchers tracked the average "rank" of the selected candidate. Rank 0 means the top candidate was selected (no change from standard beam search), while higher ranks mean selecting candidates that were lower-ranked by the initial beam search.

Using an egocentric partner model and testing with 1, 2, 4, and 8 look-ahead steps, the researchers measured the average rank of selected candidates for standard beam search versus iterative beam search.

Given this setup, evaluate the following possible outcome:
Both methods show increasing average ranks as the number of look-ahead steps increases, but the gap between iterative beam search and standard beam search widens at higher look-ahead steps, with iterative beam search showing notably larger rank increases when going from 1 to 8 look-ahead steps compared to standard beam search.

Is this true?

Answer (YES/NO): NO